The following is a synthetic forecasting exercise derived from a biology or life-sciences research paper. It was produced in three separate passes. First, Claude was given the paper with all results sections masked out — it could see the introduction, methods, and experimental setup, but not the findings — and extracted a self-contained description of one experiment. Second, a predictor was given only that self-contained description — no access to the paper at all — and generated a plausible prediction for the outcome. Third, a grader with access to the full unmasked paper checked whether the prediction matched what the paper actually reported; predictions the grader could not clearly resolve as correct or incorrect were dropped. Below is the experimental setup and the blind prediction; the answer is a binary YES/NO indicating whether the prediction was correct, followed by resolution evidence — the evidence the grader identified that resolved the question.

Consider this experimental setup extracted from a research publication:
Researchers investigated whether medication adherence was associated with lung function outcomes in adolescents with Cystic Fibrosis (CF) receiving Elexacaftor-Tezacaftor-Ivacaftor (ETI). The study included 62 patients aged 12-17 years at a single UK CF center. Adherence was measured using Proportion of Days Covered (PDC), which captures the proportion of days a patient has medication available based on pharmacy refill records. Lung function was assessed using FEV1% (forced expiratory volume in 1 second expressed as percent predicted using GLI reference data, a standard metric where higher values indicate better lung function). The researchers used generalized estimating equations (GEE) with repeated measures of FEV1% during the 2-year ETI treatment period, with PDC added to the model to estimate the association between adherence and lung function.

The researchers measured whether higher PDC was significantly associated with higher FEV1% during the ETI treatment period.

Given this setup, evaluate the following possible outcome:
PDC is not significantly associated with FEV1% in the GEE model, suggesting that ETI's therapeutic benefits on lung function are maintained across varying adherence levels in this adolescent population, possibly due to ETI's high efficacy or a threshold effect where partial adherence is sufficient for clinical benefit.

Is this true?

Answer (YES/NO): YES